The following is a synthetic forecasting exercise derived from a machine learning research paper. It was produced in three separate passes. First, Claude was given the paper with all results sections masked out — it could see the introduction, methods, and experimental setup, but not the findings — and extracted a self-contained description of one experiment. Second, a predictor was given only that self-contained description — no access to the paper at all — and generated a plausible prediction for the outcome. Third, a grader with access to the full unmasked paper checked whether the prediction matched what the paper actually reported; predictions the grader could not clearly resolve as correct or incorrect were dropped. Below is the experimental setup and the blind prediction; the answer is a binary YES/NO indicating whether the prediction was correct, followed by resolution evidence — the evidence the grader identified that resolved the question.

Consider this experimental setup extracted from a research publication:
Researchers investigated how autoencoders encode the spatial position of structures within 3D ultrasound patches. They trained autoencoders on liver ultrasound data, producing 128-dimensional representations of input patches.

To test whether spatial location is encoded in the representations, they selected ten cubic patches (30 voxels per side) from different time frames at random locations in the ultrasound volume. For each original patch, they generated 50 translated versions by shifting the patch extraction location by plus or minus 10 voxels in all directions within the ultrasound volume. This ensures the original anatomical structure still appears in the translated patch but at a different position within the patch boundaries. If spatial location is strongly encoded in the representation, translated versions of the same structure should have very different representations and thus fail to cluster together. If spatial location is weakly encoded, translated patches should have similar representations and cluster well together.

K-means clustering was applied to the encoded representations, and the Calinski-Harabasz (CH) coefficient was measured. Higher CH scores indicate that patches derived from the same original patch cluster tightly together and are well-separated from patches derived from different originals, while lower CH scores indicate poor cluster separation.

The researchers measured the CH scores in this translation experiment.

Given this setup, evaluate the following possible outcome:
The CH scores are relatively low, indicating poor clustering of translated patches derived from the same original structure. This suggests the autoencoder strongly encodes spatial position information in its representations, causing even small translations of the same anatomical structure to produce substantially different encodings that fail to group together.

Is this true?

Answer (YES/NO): YES